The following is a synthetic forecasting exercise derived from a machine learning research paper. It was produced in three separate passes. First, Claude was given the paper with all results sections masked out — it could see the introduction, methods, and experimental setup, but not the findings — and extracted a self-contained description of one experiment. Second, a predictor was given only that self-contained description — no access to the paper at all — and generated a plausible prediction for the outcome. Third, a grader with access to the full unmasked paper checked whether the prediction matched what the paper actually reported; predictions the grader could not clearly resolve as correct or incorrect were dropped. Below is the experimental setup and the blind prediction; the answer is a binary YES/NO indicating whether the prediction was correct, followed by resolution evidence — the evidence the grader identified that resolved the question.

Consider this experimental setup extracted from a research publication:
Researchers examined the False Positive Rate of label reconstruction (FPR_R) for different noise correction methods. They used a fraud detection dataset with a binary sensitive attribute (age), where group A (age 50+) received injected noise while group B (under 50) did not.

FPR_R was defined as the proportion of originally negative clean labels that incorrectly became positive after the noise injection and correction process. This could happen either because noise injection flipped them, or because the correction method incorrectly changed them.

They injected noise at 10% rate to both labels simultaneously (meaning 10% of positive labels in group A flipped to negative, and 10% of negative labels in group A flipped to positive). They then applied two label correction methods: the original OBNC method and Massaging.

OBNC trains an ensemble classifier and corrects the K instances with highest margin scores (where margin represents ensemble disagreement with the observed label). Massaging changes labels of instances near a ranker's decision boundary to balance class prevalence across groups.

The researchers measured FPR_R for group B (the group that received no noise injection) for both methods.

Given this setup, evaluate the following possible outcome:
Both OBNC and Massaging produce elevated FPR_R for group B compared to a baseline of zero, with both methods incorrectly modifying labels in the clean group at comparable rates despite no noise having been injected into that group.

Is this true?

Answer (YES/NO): NO